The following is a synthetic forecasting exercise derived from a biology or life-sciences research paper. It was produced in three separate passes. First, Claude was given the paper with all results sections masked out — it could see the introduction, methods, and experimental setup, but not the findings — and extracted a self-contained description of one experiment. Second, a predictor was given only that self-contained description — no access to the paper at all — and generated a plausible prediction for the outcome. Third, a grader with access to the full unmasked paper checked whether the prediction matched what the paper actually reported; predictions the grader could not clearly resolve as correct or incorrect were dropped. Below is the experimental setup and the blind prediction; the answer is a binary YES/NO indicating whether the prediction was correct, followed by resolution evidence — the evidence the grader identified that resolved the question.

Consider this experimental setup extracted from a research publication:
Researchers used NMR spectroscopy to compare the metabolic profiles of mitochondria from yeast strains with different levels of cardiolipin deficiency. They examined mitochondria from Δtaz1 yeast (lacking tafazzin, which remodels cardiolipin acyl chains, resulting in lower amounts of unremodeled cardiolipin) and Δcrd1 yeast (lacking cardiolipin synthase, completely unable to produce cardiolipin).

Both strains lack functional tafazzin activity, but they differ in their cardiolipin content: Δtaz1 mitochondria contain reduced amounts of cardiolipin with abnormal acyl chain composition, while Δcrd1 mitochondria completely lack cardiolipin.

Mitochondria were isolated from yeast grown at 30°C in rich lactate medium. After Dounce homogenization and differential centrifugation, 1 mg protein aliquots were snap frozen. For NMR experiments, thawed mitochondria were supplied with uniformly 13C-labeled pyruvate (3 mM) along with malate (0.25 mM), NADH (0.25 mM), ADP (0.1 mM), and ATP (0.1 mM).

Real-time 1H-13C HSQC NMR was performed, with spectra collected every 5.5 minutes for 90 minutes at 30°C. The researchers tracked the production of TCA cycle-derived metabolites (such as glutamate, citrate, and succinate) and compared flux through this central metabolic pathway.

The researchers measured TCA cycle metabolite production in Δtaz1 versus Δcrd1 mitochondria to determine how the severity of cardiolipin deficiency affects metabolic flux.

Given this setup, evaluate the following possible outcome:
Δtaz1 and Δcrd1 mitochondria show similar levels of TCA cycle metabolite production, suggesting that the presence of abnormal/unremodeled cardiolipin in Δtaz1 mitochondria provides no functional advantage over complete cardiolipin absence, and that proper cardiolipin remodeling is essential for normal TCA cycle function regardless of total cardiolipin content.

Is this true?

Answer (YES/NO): NO